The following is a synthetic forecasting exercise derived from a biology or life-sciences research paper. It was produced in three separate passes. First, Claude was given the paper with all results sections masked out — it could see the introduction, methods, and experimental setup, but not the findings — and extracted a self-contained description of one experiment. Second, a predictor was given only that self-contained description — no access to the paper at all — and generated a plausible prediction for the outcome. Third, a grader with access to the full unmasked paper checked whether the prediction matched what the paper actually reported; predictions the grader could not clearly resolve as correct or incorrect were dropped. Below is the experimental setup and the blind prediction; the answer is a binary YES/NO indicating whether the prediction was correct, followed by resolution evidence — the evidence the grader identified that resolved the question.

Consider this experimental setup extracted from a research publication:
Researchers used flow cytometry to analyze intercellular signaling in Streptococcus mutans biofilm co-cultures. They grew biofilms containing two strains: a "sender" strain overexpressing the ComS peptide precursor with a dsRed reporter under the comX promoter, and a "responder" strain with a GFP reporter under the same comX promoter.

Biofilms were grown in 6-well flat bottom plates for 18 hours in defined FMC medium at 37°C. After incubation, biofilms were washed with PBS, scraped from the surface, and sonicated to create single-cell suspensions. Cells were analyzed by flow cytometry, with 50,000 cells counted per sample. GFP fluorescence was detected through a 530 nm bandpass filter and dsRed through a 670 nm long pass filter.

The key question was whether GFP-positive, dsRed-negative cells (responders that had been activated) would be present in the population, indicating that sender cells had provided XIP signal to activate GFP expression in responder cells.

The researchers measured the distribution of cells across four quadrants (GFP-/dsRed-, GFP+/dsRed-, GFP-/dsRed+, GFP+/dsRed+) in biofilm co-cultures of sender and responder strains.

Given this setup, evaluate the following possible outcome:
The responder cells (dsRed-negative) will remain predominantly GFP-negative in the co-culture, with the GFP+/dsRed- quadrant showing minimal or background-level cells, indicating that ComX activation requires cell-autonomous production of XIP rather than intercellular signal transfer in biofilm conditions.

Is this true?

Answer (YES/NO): NO